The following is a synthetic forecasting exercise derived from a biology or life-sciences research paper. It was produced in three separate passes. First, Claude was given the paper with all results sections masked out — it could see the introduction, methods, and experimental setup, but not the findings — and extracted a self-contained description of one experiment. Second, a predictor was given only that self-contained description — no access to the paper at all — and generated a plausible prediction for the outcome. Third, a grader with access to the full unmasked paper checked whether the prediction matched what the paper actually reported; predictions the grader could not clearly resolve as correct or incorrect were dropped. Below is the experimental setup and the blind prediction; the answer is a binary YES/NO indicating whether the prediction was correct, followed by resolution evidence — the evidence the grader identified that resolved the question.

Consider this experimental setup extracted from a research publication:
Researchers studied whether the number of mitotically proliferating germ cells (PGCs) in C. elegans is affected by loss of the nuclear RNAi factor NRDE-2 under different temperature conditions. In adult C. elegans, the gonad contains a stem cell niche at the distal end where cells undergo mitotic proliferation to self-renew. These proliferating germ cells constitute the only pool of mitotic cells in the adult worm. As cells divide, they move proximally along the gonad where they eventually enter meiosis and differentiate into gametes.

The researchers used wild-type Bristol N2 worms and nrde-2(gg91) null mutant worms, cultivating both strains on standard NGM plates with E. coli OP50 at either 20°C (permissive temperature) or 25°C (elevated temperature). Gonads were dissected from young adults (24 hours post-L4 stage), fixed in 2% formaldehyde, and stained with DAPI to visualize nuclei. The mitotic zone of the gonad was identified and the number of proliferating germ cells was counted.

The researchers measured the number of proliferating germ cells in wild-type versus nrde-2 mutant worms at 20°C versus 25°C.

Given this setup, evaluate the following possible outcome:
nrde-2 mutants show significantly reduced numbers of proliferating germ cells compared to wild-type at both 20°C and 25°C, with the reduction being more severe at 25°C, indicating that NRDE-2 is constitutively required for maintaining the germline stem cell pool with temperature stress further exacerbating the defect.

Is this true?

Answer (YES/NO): YES